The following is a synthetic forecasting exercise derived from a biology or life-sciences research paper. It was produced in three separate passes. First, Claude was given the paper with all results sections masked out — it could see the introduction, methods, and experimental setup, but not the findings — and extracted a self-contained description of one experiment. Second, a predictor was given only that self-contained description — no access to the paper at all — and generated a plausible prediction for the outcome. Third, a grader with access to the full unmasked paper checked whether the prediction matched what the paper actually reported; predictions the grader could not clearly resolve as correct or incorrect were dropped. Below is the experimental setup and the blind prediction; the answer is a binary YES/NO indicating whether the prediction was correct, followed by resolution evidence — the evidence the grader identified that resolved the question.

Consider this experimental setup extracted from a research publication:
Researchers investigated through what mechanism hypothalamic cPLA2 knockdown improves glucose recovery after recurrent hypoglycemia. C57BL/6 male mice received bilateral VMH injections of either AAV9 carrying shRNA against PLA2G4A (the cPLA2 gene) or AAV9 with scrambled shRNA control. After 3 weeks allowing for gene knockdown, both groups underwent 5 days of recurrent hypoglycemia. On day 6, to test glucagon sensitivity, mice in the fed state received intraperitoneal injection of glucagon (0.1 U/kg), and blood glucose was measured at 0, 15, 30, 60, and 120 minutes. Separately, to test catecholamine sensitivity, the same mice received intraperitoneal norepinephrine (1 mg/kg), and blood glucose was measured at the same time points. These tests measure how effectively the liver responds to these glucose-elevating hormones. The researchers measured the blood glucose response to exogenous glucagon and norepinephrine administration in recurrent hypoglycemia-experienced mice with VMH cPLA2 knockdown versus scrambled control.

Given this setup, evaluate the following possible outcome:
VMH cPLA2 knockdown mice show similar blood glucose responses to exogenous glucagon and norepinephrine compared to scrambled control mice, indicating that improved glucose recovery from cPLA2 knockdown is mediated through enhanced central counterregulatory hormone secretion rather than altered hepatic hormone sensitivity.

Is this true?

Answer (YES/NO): NO